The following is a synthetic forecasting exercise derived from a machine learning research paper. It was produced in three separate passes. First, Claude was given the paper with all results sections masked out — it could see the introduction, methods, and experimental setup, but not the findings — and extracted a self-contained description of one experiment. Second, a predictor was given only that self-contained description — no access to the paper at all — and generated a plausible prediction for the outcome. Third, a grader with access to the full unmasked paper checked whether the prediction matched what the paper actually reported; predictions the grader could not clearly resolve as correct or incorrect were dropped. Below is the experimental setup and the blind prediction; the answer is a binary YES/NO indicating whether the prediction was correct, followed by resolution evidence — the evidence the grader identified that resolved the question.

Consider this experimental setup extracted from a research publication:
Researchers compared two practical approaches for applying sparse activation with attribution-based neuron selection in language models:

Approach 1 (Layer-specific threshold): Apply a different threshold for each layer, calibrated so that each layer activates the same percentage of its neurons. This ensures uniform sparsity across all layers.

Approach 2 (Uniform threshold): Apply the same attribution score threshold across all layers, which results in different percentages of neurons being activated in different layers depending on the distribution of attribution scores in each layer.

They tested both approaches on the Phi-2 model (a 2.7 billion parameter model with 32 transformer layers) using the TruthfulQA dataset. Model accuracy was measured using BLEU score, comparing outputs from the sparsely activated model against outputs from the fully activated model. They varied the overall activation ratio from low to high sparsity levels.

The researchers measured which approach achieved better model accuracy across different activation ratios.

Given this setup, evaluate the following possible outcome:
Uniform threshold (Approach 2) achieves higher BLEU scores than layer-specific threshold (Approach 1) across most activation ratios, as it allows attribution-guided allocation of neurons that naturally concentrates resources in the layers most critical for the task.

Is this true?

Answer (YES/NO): NO